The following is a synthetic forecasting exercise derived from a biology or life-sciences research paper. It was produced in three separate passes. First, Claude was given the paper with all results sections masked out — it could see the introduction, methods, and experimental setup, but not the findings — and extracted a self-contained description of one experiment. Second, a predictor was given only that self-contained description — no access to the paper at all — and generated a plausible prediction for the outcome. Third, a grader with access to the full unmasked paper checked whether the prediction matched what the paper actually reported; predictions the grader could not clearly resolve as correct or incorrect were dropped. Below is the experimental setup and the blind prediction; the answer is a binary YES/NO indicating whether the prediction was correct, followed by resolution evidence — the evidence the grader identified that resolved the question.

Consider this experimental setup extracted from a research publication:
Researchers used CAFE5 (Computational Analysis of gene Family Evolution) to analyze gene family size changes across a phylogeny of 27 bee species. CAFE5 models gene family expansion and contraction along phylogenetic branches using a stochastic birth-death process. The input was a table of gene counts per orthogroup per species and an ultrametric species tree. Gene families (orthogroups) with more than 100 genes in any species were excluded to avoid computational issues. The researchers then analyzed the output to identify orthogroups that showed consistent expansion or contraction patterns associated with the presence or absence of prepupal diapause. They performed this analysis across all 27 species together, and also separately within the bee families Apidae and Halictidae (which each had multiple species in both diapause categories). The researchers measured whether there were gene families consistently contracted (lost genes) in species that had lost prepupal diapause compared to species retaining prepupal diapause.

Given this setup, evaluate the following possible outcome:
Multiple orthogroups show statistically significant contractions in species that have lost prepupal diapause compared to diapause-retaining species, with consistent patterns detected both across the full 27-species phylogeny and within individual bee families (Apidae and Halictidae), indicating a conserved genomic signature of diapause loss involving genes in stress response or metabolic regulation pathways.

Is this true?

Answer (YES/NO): NO